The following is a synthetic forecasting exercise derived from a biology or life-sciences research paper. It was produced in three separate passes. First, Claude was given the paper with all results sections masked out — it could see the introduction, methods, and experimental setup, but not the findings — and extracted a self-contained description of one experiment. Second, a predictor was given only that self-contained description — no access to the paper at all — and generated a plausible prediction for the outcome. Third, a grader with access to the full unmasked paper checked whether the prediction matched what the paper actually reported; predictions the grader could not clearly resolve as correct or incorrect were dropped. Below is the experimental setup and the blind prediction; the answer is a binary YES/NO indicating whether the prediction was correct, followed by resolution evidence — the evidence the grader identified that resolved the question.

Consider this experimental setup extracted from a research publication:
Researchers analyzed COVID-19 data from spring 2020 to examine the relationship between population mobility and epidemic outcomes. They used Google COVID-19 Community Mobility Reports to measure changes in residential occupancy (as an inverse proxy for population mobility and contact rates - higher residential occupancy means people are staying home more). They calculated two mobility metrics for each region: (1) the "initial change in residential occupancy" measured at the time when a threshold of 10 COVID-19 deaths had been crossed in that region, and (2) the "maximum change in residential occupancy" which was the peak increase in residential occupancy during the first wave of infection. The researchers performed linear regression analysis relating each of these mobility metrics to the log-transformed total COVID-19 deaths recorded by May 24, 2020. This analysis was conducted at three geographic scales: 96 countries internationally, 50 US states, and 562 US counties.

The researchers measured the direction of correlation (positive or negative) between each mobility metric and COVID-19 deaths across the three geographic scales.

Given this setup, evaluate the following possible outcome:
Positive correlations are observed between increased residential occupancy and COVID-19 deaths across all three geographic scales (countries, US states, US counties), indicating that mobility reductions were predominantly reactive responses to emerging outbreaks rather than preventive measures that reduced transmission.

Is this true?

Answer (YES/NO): NO